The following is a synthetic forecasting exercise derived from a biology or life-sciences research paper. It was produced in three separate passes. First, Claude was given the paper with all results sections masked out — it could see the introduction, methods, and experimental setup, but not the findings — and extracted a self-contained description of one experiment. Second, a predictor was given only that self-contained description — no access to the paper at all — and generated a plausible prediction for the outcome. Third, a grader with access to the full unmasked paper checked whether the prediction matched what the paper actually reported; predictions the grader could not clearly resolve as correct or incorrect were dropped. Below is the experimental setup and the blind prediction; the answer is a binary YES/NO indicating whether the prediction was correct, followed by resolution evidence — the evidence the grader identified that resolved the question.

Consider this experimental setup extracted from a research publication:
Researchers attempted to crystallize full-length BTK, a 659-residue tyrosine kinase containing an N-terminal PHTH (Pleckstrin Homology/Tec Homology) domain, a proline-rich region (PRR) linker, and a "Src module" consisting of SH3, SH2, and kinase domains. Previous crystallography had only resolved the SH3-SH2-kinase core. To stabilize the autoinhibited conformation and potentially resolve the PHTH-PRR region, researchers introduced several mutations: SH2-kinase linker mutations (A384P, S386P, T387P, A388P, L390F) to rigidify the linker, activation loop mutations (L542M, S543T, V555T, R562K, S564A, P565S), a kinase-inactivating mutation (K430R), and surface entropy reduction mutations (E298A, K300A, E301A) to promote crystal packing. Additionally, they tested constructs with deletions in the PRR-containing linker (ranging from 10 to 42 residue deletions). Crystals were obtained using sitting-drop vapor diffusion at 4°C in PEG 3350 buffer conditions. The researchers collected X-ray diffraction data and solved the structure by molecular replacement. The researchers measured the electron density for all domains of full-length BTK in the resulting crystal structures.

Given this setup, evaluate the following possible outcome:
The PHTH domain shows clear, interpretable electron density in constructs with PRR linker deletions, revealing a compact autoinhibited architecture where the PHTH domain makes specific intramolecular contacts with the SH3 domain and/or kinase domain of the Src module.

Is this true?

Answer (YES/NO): NO